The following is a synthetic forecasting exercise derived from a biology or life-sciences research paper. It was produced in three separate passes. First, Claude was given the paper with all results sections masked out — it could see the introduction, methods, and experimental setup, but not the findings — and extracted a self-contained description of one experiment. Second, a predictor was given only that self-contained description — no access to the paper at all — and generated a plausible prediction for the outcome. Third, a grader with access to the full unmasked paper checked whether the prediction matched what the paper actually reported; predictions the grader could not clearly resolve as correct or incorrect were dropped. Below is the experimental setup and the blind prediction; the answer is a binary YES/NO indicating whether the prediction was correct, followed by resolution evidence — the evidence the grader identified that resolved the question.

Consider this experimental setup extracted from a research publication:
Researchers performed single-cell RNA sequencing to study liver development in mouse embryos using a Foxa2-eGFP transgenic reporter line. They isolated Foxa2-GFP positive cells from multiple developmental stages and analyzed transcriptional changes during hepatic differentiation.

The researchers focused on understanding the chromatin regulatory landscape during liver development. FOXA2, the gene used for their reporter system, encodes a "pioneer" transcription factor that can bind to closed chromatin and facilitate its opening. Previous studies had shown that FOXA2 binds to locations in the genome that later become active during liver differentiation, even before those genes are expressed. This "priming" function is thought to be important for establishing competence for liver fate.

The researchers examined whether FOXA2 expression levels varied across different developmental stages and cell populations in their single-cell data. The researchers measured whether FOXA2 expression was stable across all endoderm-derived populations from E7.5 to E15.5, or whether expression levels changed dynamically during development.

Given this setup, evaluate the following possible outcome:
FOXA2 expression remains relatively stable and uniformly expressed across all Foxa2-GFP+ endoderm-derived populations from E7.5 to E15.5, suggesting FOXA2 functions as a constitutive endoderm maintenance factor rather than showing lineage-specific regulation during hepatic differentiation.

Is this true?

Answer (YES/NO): YES